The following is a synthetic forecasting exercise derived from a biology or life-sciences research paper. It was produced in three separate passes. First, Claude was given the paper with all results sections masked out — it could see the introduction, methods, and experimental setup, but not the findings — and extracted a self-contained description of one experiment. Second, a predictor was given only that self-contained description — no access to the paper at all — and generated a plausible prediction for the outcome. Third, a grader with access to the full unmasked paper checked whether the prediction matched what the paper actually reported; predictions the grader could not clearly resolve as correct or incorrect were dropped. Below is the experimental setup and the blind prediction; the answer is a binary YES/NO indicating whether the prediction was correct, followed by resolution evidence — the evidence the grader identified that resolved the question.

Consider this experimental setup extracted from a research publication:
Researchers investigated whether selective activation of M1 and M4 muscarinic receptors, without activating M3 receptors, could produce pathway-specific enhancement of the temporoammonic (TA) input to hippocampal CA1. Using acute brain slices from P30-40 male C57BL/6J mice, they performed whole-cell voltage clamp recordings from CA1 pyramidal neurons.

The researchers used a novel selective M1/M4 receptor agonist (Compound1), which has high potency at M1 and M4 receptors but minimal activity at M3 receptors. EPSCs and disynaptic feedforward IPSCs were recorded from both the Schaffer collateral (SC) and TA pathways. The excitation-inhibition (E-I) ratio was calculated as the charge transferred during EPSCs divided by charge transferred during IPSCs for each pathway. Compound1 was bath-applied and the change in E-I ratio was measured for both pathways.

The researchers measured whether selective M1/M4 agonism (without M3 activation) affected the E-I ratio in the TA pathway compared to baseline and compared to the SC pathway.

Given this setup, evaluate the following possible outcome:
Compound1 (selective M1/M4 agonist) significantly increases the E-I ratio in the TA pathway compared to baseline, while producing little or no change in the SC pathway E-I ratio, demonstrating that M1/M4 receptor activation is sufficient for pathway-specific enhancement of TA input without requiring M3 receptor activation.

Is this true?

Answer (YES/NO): NO